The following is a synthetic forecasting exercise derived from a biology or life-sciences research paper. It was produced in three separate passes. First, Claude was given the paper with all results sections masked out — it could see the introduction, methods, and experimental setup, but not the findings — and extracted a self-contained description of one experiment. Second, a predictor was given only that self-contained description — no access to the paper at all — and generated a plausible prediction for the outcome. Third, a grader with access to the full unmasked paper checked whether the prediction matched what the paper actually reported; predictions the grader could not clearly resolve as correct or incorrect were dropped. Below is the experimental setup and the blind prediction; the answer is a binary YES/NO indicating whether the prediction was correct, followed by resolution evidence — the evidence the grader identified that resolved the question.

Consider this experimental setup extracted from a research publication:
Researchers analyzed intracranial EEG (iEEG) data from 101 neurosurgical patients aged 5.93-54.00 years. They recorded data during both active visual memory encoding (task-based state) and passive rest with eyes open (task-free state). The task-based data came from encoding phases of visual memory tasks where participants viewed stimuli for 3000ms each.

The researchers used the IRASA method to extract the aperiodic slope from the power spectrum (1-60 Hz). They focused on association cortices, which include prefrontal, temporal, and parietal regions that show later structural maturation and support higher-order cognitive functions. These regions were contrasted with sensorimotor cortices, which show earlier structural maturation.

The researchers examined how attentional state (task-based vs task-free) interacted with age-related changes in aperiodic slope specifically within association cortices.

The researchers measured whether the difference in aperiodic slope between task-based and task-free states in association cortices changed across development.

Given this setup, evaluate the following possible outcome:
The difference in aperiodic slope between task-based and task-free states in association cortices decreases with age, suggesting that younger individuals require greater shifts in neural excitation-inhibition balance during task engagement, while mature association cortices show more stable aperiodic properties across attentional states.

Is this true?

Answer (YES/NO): NO